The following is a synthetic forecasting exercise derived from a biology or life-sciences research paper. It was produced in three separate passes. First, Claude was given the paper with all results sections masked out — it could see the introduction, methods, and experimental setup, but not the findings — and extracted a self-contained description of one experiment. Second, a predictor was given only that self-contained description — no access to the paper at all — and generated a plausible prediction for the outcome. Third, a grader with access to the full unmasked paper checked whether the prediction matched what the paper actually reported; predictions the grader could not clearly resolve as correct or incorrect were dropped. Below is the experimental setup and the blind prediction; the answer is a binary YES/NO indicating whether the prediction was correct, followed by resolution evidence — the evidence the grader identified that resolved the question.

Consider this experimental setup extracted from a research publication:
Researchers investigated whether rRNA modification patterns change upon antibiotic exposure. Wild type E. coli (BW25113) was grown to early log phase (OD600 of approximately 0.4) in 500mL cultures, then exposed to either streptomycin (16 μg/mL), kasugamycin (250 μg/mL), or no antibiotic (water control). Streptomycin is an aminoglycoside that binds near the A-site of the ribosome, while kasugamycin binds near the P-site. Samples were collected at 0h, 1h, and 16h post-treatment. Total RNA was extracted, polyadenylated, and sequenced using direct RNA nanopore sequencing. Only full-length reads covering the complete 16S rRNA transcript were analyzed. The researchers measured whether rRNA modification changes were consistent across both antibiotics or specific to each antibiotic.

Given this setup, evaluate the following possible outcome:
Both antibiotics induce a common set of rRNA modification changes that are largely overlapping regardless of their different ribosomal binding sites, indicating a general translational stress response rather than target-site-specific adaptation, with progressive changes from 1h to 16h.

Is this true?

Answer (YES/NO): NO